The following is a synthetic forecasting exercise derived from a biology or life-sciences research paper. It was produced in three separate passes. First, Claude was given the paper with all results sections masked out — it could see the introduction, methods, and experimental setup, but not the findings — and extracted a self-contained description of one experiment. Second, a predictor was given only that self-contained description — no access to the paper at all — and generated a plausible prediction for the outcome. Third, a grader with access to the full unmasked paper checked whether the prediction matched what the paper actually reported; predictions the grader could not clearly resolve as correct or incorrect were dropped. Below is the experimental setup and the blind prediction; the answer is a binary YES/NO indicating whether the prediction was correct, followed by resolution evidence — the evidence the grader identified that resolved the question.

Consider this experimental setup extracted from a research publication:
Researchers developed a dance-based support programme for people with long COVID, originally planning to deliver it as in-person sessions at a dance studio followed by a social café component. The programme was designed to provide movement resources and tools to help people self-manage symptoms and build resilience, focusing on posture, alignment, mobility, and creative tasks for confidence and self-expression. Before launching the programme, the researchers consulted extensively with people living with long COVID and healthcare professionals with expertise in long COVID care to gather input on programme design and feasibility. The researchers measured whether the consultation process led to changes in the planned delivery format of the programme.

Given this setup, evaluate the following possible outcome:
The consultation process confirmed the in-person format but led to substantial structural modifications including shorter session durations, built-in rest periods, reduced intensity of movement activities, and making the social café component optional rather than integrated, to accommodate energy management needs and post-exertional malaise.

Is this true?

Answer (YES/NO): NO